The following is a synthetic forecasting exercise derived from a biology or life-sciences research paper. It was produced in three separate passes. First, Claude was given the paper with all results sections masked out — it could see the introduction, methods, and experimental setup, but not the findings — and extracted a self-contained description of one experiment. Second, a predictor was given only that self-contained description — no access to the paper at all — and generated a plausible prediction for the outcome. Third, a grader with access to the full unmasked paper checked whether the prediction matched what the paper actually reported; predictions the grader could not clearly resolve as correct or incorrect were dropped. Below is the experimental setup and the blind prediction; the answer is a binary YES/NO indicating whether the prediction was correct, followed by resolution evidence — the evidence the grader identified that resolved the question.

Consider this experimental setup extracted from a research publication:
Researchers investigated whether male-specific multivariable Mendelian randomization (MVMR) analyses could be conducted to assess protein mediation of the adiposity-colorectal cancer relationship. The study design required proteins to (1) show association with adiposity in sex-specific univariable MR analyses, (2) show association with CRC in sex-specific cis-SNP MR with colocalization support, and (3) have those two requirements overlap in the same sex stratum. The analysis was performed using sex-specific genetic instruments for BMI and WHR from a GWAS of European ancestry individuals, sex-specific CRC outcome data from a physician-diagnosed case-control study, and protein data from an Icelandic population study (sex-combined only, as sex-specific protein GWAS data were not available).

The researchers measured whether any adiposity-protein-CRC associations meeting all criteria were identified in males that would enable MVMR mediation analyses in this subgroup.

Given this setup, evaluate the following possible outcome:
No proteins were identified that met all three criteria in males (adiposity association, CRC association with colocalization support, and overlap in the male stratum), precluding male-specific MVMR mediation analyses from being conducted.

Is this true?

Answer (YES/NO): YES